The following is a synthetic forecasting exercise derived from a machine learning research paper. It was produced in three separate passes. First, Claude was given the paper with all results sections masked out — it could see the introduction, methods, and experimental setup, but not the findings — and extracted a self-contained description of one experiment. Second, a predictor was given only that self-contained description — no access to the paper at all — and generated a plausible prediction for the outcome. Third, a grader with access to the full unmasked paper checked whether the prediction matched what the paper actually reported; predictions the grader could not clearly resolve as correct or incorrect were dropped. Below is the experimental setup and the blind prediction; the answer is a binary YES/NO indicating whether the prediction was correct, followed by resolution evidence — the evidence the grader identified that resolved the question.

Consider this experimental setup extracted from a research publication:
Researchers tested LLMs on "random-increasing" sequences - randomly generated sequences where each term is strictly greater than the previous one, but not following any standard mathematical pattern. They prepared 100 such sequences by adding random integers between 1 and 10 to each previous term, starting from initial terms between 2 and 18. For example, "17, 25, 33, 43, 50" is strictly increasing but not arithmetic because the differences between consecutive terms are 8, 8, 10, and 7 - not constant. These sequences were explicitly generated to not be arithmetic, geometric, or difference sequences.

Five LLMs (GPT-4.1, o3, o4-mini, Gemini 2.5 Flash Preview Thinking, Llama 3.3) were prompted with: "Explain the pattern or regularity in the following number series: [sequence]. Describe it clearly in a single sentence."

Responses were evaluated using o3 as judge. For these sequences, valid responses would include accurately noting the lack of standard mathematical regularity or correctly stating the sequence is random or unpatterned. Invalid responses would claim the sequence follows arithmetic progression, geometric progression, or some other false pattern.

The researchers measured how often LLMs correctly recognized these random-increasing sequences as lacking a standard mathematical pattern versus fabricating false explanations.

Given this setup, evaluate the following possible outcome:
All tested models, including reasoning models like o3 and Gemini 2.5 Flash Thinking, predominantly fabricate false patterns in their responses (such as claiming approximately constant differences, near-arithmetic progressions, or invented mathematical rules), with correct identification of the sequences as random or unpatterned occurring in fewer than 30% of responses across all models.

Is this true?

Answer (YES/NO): NO